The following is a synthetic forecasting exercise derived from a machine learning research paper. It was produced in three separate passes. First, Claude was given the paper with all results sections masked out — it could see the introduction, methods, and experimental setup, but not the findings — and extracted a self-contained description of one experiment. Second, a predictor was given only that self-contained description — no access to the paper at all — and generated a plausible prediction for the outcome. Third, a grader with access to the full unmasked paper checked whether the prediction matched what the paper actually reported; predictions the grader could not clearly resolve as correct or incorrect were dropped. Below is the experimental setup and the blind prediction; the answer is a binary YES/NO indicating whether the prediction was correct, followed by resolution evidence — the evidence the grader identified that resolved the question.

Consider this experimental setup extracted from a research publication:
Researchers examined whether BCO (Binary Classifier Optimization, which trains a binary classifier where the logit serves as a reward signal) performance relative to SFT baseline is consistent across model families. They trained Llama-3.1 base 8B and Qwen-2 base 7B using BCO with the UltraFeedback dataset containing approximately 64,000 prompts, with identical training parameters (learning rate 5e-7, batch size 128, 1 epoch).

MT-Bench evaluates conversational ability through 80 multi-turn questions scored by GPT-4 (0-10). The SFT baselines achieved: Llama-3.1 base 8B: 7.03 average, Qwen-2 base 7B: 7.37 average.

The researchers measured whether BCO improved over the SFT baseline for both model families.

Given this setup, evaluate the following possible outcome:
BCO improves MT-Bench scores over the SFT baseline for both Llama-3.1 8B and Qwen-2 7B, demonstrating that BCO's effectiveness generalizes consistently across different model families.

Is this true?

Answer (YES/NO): NO